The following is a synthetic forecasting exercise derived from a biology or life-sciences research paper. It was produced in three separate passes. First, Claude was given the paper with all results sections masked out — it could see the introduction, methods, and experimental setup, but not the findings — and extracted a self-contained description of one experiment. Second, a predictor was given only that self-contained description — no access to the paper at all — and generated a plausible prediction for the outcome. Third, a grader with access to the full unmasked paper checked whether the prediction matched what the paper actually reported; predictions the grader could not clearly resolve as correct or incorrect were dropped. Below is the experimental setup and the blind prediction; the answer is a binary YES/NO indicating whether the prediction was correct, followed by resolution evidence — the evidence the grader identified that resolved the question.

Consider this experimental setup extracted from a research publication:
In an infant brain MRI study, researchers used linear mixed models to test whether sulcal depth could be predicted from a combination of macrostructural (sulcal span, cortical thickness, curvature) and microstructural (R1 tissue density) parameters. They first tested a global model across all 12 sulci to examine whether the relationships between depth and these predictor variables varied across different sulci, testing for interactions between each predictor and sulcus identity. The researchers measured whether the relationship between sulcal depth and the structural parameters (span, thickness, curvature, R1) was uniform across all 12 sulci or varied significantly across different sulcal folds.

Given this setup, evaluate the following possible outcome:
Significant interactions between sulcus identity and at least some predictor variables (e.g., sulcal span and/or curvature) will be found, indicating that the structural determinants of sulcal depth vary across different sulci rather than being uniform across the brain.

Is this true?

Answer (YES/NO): YES